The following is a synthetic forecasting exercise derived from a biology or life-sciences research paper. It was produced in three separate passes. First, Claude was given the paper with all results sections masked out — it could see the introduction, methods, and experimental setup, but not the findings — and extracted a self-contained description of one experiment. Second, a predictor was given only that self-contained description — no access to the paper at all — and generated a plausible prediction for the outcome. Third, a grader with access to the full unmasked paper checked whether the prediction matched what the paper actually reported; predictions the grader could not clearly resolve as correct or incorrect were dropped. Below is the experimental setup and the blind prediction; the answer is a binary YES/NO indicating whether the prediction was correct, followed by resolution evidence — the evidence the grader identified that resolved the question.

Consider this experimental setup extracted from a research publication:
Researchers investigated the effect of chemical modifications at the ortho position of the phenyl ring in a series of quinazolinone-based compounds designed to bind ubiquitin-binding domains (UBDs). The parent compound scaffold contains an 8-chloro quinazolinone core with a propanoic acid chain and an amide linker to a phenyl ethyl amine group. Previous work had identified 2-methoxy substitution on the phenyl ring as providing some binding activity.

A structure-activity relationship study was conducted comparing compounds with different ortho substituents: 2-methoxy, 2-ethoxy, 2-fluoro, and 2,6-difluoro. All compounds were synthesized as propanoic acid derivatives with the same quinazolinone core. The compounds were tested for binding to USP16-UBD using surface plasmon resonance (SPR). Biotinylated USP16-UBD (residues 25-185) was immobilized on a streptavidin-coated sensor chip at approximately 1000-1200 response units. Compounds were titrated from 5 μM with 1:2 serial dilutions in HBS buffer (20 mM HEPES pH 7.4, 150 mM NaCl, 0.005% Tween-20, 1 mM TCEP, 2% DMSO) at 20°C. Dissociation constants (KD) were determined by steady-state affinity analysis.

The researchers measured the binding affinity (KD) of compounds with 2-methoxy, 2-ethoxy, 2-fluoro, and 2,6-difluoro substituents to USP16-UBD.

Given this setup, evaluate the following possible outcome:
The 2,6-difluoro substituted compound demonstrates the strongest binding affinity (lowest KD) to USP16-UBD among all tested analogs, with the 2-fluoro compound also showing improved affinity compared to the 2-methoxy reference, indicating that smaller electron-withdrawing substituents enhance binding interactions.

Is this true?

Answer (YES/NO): YES